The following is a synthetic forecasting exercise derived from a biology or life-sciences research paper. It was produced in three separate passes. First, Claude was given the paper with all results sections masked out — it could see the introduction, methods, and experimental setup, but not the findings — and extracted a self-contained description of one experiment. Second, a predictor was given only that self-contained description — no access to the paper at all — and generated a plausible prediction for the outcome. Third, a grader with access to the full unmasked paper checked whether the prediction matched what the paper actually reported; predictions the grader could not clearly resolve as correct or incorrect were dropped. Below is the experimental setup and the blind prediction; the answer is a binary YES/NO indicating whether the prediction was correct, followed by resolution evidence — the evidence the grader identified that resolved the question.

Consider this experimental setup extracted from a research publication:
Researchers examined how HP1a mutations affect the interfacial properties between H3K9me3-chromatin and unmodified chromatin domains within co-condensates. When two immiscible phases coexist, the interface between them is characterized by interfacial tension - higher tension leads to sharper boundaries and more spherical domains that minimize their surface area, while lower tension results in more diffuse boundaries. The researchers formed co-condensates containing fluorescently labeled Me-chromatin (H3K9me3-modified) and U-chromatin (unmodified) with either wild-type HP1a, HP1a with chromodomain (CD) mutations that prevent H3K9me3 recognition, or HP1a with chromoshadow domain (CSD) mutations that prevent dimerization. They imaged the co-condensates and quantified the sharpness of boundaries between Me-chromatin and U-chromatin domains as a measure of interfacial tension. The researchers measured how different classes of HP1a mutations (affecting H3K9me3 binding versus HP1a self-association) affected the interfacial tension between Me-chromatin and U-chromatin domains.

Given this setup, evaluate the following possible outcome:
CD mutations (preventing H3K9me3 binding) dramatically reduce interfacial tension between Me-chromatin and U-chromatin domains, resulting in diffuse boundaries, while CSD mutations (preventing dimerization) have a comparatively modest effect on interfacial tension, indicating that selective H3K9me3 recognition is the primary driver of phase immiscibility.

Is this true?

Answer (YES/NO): NO